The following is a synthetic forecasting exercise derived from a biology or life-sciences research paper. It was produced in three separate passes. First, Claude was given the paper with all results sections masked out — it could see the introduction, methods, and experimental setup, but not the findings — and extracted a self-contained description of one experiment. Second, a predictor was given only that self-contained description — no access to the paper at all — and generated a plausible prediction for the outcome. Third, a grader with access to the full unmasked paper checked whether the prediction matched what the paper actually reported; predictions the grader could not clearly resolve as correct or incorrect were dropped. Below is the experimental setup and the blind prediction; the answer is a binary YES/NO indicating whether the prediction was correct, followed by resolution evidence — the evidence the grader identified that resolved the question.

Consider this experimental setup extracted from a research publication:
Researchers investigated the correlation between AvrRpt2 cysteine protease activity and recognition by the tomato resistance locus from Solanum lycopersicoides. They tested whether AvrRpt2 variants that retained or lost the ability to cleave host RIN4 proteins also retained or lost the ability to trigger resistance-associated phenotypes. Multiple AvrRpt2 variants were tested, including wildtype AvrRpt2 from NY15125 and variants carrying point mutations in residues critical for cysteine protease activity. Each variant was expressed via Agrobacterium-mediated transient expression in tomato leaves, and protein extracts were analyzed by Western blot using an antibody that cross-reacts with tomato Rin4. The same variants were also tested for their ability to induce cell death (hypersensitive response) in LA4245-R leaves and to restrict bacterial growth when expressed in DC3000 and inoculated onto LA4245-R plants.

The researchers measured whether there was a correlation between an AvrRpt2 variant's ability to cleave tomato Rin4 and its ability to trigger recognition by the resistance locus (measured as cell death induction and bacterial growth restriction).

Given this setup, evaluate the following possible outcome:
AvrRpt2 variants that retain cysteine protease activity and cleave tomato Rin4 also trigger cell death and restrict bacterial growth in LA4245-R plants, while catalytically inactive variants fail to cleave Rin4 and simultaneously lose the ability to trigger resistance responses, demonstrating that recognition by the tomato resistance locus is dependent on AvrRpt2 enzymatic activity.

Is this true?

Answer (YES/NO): YES